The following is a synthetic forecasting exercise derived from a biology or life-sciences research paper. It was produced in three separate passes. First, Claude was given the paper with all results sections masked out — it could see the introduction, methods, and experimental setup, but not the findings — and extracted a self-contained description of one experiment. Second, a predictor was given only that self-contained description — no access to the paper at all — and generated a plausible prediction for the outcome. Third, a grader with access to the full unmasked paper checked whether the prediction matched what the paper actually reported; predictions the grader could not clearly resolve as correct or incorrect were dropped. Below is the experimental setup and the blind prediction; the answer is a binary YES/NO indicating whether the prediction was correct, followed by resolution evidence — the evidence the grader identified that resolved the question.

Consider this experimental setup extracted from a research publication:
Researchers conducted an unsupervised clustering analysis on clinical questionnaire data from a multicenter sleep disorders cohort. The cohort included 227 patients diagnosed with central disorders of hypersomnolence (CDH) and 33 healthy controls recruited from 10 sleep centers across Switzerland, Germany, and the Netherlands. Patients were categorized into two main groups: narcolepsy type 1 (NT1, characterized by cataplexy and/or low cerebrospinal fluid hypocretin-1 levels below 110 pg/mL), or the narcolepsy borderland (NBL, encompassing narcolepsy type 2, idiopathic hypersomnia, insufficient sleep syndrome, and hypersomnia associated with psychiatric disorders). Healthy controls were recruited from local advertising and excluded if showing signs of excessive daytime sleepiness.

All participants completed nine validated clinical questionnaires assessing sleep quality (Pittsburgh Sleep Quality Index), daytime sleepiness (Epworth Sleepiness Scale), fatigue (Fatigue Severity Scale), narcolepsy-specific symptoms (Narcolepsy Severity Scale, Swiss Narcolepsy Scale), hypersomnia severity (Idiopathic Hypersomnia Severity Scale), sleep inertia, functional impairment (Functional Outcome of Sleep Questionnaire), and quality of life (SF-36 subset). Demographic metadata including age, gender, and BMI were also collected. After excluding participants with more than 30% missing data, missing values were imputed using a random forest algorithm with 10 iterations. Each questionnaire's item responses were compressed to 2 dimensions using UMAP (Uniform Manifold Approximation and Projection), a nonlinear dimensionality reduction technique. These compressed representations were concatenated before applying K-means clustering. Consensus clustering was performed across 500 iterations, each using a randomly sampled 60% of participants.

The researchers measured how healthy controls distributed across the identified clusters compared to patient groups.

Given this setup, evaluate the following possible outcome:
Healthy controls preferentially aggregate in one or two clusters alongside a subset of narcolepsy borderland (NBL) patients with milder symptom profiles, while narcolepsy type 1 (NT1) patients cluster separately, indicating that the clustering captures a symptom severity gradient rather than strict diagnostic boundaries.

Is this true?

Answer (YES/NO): NO